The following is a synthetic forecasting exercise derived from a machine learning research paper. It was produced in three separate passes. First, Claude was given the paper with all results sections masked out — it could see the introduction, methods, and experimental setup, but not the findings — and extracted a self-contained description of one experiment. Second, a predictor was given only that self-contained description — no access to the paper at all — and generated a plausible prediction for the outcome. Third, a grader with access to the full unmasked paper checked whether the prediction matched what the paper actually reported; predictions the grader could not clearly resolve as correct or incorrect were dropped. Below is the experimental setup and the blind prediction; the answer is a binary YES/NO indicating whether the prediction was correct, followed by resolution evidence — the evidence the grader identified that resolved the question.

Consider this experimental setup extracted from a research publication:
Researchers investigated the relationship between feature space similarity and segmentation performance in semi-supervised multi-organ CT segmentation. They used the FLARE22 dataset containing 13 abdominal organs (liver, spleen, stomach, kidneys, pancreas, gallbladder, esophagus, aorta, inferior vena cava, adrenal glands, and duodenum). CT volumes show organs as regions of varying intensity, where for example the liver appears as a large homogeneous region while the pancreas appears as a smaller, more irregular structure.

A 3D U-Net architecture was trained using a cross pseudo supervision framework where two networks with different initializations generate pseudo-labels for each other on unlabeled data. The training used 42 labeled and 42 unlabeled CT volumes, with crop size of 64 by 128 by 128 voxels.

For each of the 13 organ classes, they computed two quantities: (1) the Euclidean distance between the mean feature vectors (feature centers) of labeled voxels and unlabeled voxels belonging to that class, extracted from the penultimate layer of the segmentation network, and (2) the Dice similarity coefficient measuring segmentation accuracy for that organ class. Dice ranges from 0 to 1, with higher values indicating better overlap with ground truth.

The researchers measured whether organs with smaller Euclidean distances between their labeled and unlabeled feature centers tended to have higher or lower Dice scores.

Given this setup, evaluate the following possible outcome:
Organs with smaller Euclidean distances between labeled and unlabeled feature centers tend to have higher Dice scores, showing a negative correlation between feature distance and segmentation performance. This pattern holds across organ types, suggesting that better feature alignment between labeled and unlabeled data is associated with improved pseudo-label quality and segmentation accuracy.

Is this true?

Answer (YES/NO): YES